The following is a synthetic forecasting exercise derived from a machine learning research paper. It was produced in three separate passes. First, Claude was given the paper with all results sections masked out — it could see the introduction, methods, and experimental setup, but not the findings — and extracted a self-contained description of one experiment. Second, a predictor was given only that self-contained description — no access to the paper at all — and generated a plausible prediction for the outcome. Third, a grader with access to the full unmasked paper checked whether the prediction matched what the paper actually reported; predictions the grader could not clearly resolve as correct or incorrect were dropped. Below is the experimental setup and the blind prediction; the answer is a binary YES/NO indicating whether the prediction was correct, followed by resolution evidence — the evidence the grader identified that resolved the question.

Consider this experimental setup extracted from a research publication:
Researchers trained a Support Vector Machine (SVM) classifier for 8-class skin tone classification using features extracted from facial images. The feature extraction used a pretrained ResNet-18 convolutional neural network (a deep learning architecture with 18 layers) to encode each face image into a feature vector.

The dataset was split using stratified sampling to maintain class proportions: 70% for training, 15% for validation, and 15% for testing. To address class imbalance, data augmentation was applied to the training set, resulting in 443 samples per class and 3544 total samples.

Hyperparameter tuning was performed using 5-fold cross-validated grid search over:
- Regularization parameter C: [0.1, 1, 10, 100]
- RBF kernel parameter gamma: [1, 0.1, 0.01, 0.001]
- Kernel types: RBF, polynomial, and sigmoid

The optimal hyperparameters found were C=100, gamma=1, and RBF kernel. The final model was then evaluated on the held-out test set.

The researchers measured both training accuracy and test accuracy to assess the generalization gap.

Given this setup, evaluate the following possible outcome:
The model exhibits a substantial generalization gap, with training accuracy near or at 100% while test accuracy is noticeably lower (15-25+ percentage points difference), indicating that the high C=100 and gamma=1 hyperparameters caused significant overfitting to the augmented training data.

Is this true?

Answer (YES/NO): NO